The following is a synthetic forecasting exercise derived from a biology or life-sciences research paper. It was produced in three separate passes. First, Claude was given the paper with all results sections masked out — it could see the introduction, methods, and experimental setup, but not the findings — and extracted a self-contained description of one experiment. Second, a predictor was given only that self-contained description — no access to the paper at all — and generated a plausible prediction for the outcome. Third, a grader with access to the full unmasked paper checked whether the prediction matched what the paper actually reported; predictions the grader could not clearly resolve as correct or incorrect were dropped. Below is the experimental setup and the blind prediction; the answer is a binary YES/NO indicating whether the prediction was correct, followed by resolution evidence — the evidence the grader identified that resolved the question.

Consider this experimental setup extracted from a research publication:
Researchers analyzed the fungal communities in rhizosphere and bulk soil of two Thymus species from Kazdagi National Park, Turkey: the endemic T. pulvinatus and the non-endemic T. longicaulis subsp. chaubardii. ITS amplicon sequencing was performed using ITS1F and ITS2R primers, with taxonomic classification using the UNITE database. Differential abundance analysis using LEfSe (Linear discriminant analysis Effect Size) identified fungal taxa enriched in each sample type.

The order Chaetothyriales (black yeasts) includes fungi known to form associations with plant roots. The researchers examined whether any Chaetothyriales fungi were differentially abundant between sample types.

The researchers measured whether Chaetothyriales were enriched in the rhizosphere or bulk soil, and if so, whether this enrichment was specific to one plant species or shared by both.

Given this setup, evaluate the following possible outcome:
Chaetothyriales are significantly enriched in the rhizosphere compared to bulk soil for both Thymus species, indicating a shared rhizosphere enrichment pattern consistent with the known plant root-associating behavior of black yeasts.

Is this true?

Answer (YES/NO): NO